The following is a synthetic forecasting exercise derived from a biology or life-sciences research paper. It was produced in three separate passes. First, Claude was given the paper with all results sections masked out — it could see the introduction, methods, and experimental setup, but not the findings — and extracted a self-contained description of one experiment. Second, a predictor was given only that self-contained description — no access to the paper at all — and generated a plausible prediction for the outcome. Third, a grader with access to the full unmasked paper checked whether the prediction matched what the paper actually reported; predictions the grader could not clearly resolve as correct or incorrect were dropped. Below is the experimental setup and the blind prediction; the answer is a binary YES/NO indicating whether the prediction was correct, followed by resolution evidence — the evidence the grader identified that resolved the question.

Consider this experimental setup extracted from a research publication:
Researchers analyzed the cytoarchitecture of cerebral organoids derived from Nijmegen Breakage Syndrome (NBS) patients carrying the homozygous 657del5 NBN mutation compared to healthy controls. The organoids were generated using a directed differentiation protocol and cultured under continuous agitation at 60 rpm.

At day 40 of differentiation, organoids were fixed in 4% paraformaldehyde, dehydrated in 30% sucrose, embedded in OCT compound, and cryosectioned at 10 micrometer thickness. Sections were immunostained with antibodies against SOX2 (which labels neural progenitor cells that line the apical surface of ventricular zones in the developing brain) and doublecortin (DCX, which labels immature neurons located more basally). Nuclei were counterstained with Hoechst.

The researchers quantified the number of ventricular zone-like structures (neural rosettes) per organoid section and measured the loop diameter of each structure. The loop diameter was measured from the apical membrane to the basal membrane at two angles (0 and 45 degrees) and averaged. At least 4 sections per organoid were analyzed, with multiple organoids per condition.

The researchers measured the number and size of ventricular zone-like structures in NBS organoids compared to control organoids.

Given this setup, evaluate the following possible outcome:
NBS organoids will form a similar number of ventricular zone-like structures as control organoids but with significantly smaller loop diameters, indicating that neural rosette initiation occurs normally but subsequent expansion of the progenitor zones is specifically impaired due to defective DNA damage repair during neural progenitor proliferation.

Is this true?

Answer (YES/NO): NO